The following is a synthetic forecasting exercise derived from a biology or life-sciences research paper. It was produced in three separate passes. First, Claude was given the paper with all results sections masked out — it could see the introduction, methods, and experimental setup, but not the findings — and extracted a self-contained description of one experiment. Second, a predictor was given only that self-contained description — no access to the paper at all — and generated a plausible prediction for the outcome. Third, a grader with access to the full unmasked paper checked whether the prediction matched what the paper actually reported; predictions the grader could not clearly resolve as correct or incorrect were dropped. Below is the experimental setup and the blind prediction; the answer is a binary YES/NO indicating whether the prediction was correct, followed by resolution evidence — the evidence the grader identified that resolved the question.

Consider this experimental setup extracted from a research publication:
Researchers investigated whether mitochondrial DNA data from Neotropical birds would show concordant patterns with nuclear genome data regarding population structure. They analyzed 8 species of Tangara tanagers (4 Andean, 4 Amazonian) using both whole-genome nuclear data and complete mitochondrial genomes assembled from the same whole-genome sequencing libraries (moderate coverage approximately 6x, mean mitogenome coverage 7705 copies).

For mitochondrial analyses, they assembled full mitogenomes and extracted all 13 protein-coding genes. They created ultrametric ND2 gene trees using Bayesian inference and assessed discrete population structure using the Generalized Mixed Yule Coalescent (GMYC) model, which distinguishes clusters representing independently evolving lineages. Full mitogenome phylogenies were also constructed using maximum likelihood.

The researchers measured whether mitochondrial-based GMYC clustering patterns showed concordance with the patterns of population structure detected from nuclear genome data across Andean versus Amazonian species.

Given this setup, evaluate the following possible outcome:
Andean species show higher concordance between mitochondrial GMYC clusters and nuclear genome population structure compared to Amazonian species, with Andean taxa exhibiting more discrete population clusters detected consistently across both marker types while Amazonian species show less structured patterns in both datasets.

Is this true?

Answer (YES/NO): NO